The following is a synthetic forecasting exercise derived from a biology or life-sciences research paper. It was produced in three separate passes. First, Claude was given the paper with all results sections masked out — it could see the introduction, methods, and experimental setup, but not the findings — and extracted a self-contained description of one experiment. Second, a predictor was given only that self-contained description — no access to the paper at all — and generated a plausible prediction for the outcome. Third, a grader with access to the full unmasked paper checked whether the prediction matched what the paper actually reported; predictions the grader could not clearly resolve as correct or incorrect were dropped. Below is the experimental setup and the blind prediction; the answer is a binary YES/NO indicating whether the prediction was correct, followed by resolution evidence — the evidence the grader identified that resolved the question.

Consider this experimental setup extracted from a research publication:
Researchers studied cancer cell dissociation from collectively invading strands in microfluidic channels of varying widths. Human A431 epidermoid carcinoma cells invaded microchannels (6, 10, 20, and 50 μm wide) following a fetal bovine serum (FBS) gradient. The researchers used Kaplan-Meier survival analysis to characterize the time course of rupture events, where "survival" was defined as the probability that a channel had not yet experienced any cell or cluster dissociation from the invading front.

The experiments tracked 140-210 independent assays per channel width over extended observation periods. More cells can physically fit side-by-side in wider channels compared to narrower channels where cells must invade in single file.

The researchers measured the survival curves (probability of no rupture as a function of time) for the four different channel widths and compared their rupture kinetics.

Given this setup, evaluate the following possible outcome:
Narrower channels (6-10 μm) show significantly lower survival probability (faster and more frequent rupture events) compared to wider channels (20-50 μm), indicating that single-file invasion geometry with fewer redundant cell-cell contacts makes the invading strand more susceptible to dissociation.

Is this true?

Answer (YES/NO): NO